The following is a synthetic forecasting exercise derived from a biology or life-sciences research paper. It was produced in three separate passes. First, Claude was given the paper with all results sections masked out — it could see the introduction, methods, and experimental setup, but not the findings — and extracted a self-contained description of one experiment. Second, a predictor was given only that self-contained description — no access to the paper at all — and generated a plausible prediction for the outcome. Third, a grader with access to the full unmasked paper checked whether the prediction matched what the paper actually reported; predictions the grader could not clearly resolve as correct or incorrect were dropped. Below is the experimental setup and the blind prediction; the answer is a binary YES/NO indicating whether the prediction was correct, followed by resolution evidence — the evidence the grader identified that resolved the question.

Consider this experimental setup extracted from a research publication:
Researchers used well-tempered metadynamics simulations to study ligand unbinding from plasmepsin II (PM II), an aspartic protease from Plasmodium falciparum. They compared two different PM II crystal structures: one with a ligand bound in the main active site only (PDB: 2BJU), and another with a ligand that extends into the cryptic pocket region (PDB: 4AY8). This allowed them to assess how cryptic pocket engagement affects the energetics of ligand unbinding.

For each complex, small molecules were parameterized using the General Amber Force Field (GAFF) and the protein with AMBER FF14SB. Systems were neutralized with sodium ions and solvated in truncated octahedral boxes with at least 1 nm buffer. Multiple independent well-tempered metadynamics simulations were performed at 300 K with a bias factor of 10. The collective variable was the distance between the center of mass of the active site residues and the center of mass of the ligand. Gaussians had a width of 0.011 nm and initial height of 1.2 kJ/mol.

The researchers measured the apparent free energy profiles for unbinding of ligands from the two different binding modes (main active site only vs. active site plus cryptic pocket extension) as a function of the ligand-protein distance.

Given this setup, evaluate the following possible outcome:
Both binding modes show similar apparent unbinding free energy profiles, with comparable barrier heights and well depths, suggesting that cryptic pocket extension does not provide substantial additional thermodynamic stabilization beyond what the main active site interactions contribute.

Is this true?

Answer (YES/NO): NO